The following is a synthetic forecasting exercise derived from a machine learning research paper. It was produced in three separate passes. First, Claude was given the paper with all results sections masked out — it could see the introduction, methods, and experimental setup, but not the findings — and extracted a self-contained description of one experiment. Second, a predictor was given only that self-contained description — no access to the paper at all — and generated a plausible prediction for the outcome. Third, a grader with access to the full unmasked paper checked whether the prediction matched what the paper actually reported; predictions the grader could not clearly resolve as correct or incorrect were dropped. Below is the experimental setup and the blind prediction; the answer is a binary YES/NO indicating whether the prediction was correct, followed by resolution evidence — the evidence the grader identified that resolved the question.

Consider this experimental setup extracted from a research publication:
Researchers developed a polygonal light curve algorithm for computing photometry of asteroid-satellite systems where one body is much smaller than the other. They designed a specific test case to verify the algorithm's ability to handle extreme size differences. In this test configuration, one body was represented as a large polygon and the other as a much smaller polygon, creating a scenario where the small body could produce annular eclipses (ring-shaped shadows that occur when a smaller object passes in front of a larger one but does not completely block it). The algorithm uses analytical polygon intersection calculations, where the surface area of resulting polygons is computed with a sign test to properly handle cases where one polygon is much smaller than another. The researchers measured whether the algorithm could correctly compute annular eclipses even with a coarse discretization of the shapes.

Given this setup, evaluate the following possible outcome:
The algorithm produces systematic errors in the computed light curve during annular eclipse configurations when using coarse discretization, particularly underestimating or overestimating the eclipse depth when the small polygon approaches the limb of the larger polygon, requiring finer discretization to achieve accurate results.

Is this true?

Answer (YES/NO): NO